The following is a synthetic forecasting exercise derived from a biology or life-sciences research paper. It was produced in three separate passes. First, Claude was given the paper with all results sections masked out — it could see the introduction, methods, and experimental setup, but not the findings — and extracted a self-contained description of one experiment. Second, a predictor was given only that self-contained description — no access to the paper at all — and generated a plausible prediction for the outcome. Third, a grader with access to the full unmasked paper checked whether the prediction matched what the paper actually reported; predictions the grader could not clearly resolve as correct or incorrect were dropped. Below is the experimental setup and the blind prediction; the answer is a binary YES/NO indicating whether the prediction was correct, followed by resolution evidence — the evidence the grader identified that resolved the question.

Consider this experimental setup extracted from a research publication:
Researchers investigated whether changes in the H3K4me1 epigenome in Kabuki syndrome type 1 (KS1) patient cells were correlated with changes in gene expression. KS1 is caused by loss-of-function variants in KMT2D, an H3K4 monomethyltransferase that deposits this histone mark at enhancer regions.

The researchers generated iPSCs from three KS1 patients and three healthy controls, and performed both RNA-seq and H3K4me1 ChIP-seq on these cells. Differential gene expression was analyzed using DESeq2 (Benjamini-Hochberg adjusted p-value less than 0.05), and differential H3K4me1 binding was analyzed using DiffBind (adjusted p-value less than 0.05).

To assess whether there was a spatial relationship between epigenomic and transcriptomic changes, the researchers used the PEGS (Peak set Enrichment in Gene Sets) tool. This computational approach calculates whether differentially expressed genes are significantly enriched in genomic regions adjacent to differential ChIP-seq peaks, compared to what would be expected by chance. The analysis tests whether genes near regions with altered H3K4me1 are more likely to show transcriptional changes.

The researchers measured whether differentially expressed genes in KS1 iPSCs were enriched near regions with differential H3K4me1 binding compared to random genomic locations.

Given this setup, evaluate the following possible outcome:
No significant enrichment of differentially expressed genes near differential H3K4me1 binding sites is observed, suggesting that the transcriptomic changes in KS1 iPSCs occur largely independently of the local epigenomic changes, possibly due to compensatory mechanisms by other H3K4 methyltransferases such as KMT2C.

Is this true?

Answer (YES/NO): NO